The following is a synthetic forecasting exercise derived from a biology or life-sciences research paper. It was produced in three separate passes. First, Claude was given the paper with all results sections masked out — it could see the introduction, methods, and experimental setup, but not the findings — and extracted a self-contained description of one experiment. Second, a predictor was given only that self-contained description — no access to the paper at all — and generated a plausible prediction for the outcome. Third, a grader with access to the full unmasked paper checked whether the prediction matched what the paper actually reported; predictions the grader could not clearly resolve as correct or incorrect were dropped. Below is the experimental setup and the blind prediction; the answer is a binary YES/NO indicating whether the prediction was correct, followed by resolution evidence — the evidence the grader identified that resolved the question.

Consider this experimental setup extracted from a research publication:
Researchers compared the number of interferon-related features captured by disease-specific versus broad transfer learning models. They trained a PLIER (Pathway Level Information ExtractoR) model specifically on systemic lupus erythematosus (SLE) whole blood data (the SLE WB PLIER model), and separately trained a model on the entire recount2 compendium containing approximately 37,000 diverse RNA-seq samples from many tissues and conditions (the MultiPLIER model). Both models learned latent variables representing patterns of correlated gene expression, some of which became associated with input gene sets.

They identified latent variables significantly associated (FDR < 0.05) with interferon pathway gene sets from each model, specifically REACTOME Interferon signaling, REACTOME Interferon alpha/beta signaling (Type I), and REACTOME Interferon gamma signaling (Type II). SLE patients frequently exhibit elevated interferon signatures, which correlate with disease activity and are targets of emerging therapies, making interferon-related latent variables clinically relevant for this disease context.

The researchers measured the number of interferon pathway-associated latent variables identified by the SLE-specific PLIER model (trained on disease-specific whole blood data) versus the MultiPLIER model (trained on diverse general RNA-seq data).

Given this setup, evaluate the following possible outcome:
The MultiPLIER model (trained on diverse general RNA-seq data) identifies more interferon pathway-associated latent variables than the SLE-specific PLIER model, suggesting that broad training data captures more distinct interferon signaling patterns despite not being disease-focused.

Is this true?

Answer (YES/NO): YES